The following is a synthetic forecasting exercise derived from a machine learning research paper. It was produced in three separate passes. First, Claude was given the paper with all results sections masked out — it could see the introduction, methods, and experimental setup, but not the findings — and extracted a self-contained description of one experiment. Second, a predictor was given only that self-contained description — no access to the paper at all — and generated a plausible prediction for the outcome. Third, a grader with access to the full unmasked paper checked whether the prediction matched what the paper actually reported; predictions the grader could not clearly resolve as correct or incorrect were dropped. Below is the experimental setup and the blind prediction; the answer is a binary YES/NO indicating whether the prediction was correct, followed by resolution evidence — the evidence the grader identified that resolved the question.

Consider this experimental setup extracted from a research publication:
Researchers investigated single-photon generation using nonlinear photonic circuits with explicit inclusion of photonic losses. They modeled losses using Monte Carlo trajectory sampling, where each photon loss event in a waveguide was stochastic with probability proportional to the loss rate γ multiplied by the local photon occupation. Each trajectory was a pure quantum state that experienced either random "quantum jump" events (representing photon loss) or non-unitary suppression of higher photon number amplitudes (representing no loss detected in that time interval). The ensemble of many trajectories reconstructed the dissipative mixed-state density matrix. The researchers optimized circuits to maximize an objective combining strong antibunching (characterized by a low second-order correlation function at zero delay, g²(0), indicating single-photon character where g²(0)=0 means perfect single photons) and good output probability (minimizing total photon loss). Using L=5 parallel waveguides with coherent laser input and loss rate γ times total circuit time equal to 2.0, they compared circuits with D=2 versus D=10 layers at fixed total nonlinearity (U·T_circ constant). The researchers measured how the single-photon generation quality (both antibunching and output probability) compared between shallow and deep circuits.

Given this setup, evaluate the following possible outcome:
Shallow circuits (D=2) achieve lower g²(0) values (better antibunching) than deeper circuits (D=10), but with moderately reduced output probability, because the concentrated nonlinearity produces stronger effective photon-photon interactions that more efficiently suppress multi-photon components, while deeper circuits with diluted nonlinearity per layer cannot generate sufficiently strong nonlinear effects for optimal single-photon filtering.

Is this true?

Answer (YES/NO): NO